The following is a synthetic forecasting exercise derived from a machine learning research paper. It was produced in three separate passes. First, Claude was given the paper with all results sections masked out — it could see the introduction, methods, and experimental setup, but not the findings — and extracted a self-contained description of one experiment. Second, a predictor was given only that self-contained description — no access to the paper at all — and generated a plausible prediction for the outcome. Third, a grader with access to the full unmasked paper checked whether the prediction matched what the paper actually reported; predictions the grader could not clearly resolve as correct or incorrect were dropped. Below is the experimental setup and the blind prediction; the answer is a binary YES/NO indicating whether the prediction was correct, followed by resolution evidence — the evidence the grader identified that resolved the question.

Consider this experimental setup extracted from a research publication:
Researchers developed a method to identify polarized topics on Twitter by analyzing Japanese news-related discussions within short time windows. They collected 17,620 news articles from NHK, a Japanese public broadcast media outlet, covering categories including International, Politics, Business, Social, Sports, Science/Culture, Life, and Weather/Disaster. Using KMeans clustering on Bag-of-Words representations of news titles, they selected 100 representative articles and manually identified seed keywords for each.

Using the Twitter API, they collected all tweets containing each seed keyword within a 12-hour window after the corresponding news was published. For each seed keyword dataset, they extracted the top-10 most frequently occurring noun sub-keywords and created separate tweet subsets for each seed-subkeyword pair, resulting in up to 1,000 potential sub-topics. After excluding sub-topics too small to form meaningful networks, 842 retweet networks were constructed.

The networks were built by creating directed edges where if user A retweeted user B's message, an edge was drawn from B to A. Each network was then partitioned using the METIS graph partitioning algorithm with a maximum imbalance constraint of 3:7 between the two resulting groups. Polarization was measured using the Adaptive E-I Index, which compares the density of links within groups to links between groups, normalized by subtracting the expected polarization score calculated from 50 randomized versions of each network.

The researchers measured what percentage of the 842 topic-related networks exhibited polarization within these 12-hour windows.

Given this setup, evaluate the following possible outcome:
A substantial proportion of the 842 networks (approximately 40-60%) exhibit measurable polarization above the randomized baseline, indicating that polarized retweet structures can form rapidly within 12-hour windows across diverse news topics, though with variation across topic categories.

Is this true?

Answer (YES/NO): NO